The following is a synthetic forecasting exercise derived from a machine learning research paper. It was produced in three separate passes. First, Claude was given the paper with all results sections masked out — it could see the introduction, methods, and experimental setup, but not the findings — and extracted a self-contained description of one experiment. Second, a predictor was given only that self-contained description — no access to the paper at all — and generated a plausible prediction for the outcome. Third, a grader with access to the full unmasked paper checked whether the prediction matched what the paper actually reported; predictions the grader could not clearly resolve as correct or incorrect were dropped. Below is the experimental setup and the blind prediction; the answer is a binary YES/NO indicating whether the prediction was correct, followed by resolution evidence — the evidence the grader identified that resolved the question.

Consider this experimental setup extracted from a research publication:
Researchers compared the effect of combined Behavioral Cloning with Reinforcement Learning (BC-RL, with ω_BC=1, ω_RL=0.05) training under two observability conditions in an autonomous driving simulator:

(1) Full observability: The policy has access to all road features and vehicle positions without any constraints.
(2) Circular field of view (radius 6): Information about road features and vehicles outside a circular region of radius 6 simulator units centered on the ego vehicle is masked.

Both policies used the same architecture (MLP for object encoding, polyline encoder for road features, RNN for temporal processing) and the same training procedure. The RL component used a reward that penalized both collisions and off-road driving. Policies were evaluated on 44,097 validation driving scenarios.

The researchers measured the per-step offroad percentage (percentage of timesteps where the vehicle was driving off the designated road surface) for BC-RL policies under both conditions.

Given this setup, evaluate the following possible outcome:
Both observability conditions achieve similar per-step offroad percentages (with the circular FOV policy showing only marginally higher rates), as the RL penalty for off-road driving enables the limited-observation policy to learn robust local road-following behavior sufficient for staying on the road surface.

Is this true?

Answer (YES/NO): NO